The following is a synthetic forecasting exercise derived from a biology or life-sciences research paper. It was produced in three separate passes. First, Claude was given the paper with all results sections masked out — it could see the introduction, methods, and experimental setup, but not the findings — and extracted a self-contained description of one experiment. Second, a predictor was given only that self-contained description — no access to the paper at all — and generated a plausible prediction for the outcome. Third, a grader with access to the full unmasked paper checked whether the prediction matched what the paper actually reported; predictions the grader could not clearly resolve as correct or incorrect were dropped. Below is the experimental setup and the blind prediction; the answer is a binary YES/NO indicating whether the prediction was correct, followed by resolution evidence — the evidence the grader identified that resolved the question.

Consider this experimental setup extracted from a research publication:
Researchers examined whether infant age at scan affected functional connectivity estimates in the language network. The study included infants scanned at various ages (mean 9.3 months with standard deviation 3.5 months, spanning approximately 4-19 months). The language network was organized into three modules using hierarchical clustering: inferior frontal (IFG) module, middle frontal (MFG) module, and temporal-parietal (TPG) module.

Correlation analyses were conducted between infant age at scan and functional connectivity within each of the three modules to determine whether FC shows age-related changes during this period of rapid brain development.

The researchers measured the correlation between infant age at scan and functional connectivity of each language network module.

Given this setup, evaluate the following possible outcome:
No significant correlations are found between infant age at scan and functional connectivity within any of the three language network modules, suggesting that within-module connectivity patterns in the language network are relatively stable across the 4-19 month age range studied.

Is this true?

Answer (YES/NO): NO